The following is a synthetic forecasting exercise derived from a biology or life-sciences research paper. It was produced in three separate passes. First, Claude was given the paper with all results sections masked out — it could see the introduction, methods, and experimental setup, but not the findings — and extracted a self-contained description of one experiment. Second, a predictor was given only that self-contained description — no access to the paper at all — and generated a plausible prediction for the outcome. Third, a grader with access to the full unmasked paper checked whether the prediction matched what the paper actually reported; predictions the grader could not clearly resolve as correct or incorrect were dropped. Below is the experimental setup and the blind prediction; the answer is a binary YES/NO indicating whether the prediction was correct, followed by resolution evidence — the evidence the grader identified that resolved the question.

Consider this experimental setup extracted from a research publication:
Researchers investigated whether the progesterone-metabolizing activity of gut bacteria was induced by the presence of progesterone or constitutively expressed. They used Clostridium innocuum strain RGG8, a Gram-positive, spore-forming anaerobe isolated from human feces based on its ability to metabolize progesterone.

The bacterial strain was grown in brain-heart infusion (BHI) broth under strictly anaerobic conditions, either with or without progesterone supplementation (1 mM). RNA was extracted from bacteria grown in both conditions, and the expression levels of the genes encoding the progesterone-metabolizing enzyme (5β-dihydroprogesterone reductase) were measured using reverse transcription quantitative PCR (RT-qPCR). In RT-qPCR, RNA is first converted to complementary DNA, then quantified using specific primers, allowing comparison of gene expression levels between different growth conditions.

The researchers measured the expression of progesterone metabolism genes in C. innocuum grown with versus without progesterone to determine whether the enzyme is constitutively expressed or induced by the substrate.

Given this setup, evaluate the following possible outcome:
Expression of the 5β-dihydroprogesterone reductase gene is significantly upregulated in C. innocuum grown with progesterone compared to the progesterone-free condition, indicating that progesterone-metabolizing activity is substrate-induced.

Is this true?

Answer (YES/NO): YES